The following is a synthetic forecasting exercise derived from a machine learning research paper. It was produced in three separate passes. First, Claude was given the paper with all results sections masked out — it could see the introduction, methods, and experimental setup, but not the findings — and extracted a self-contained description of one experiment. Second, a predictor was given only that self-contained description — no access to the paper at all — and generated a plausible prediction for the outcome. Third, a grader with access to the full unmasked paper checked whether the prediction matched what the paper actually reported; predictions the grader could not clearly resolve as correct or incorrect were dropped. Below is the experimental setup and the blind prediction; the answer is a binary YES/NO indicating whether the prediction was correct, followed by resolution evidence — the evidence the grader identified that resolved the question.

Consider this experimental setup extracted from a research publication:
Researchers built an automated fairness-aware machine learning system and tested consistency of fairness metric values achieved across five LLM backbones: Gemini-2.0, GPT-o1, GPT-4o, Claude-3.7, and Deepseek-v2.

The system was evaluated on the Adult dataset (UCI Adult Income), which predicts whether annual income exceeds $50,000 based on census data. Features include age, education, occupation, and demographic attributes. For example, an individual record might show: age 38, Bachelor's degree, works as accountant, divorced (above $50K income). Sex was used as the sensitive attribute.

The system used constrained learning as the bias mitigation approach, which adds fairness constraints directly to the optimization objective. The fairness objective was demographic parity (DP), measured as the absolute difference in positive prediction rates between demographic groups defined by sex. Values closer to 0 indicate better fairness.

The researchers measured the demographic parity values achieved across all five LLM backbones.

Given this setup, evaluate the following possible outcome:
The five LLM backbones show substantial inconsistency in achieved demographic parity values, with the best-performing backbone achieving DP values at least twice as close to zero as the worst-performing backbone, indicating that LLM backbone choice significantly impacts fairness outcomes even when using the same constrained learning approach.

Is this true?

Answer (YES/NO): NO